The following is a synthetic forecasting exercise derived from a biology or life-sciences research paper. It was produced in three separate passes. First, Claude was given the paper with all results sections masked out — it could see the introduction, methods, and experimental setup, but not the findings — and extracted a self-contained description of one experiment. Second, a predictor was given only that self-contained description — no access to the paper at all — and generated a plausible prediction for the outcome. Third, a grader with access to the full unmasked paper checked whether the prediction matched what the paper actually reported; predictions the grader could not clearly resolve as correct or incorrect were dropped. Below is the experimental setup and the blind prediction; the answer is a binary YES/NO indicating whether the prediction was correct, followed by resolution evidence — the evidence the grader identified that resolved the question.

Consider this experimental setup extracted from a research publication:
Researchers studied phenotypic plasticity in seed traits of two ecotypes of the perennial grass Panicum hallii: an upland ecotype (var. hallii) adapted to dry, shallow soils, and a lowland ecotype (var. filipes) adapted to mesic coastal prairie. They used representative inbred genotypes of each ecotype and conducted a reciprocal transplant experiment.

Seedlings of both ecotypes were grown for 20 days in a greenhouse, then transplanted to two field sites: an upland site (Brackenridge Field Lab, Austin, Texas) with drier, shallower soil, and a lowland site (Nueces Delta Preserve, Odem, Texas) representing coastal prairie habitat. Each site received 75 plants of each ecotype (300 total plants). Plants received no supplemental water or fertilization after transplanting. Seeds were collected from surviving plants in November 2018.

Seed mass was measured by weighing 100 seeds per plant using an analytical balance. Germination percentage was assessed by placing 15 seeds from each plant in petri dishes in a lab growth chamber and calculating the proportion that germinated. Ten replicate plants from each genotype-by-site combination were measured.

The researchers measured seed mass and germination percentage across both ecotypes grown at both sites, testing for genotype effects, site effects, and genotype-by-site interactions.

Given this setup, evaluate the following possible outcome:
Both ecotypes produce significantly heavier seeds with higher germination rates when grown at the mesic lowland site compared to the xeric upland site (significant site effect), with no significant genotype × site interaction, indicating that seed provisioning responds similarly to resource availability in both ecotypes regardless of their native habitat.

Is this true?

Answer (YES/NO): NO